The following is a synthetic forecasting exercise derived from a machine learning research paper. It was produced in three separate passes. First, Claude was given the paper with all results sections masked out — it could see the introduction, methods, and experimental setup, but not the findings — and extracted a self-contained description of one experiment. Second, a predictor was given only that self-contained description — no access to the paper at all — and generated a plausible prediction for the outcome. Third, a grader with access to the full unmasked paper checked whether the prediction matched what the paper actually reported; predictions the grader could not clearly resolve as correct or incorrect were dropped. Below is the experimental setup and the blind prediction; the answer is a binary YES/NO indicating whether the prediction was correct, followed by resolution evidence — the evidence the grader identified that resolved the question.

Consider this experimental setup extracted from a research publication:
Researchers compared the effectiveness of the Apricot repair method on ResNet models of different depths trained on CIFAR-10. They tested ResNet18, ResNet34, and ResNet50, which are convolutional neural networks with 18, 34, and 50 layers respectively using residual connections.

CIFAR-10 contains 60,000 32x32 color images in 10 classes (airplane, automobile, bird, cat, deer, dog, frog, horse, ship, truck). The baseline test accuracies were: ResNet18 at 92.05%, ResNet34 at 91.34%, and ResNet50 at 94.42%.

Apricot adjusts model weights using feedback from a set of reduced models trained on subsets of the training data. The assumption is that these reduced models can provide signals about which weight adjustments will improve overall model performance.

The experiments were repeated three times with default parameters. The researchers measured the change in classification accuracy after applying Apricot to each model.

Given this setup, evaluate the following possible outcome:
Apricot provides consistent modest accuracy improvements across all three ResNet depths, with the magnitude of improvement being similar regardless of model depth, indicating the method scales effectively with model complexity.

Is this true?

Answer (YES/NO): NO